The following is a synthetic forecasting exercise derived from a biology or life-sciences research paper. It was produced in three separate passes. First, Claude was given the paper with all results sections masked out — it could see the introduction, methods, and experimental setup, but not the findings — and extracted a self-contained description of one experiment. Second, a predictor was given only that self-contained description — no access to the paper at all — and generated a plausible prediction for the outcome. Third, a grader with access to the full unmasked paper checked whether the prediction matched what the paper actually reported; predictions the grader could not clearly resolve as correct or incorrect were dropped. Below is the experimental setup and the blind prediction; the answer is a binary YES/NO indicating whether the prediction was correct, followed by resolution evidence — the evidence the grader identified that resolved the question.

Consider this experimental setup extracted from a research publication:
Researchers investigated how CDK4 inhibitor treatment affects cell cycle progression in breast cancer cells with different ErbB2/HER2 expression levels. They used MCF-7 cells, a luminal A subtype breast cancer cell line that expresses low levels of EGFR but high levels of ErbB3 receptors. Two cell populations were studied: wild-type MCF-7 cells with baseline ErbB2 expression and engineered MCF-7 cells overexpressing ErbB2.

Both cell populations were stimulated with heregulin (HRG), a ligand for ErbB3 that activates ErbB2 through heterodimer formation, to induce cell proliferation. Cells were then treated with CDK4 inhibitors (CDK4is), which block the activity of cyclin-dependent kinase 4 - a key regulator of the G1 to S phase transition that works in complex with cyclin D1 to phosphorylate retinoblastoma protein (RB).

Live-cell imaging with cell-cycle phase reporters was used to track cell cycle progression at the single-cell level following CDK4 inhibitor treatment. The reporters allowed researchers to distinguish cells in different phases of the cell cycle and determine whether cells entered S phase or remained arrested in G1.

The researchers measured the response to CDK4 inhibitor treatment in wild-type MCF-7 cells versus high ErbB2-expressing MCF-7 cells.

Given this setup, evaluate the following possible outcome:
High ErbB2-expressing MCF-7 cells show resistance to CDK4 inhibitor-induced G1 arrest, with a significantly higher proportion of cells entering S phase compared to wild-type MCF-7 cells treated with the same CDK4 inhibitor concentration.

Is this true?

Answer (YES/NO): NO